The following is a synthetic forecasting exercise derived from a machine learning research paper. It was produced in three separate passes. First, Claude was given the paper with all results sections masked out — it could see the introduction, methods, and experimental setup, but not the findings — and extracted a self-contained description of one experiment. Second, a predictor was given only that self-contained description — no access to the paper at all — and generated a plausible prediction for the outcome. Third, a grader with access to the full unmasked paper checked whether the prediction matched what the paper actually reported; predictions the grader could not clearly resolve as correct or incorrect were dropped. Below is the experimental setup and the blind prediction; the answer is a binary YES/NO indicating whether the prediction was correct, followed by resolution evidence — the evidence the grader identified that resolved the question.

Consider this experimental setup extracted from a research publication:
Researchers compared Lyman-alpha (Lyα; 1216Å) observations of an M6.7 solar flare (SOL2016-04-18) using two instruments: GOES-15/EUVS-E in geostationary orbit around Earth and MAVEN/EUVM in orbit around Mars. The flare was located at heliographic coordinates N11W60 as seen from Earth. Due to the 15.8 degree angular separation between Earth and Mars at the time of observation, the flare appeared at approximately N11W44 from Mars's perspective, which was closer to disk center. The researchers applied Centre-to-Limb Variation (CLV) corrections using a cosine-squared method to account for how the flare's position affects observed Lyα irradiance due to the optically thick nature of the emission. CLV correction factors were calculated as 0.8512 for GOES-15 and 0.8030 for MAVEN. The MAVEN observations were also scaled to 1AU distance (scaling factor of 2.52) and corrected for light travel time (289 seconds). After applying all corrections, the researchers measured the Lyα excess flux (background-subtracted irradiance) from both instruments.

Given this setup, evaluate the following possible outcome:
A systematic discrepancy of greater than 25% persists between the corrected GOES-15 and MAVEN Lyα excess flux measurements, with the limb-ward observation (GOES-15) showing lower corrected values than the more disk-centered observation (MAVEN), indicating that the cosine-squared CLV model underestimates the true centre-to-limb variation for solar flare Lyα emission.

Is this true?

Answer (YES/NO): NO